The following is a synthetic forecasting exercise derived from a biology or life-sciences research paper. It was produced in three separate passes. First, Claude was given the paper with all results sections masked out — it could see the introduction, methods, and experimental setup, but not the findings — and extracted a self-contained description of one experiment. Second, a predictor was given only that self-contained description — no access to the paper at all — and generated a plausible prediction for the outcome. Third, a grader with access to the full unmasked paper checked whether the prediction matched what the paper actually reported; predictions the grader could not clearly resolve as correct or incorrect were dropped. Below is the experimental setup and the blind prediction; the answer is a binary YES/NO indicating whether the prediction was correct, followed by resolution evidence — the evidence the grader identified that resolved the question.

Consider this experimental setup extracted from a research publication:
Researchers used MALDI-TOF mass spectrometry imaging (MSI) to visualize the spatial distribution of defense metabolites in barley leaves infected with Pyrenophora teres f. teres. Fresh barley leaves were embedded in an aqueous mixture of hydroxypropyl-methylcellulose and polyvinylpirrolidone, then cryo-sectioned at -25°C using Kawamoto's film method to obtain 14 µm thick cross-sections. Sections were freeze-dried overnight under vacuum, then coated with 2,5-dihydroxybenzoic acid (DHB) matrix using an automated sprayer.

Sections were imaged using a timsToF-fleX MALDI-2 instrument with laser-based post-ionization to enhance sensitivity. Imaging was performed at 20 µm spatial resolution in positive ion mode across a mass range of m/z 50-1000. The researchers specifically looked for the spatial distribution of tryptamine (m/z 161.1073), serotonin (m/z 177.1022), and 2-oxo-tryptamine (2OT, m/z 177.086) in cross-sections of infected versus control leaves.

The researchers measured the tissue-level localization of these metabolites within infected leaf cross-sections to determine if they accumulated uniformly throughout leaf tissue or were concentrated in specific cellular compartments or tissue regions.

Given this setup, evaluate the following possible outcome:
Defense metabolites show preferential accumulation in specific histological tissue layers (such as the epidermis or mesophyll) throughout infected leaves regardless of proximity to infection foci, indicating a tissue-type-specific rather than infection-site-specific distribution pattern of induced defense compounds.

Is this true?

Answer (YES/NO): NO